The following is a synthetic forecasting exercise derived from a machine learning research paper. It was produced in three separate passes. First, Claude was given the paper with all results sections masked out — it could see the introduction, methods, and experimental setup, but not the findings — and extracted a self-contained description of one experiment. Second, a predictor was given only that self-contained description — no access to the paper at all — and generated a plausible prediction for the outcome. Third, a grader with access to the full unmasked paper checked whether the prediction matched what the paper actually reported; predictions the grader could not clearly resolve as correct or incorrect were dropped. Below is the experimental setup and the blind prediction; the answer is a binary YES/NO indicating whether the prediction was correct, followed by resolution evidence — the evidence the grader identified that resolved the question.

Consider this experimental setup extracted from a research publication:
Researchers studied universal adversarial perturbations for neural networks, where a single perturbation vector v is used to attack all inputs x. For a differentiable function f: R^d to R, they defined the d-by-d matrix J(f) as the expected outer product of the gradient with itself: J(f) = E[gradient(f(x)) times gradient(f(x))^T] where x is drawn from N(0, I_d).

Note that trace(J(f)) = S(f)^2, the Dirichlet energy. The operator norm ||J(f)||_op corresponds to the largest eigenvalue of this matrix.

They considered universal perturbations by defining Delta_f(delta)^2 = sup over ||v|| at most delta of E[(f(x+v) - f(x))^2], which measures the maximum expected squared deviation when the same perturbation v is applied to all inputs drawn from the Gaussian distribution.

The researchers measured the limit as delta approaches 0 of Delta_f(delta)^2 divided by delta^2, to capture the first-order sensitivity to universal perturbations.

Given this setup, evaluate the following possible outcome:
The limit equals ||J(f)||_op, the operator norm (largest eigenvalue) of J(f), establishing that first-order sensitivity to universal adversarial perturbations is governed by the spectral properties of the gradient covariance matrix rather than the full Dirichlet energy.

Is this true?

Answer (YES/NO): YES